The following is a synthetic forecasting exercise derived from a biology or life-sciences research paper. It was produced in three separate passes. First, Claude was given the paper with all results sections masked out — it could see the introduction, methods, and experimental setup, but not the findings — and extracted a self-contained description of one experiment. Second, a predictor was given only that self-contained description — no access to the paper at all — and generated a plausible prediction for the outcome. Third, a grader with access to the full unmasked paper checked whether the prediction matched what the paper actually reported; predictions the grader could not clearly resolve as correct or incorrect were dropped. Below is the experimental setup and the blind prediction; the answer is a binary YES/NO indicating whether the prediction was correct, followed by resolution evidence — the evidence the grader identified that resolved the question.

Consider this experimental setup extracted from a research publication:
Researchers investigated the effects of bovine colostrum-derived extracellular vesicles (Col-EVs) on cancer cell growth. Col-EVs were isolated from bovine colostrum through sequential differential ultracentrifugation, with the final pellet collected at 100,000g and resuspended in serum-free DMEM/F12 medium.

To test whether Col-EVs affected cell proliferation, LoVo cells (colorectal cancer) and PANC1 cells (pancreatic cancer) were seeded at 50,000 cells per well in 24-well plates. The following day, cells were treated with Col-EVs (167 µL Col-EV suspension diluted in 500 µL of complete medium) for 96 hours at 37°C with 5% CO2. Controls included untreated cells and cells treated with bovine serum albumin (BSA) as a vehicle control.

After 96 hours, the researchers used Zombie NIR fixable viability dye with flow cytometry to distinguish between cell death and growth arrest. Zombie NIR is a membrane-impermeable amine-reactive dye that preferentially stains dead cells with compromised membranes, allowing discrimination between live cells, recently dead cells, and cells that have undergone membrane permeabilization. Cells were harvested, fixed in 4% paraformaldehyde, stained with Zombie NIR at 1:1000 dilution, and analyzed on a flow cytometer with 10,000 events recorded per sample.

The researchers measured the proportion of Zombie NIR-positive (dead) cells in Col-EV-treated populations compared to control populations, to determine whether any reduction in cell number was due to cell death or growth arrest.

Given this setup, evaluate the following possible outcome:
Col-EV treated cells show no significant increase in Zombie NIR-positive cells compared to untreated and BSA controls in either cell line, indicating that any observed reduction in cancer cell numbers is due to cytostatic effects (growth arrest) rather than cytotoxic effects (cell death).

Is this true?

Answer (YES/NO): YES